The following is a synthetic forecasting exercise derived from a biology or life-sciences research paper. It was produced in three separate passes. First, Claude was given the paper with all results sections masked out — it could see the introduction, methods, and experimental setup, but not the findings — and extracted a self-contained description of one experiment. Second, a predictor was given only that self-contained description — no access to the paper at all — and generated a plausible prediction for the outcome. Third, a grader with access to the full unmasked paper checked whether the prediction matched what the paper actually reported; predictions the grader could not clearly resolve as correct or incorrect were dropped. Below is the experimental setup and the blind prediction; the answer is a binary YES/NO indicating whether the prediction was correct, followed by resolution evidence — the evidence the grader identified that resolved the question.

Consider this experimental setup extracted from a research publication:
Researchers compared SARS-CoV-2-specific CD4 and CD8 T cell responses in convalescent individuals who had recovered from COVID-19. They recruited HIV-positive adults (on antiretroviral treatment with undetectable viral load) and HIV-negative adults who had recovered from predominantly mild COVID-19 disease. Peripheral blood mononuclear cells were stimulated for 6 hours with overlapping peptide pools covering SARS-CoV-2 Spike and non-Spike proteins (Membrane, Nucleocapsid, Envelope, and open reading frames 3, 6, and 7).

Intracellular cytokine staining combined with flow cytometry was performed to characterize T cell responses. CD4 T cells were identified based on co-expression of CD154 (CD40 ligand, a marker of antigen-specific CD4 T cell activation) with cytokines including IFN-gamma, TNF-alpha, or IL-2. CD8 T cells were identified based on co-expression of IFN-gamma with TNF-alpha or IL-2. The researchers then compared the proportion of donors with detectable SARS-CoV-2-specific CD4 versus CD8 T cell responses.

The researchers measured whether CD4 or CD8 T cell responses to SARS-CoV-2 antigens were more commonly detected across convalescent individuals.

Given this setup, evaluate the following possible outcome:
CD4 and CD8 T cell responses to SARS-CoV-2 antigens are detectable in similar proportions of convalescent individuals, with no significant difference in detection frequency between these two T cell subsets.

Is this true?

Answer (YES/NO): NO